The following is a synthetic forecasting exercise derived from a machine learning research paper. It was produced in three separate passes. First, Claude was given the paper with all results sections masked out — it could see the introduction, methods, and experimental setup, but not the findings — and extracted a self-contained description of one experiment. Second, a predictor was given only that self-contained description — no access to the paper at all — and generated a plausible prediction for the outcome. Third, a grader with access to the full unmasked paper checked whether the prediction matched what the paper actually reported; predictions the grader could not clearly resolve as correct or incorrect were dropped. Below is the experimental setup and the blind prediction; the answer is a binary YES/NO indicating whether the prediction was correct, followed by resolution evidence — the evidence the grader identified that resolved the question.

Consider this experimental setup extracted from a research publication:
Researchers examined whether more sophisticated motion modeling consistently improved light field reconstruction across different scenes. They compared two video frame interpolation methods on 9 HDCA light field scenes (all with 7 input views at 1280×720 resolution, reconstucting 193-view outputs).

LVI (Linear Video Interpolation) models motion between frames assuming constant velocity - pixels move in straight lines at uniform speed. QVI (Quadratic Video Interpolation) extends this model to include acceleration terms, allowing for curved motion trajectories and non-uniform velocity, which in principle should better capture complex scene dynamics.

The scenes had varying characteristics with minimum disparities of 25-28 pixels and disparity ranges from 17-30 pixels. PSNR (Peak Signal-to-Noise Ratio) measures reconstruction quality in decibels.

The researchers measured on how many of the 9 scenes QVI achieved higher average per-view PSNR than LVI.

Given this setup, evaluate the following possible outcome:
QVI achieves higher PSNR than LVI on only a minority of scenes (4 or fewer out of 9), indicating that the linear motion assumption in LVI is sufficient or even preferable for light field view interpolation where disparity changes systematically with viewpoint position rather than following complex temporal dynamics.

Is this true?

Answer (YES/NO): NO